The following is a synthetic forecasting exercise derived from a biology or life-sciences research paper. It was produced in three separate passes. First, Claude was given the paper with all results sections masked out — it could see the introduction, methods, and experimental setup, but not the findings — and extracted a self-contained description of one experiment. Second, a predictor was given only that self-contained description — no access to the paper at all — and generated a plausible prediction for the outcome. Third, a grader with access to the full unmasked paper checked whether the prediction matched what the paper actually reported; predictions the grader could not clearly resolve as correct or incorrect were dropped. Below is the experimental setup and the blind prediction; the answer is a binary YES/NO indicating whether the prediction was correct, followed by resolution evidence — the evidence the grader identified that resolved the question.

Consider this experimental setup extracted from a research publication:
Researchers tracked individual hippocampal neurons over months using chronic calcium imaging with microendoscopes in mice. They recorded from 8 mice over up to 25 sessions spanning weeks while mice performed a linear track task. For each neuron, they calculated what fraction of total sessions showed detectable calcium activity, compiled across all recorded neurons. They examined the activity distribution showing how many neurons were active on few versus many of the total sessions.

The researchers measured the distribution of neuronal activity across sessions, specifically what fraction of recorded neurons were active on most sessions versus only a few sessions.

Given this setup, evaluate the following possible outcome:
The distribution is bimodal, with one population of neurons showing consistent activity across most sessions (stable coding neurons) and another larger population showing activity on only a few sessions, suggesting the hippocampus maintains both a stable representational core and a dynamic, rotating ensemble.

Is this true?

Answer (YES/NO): NO